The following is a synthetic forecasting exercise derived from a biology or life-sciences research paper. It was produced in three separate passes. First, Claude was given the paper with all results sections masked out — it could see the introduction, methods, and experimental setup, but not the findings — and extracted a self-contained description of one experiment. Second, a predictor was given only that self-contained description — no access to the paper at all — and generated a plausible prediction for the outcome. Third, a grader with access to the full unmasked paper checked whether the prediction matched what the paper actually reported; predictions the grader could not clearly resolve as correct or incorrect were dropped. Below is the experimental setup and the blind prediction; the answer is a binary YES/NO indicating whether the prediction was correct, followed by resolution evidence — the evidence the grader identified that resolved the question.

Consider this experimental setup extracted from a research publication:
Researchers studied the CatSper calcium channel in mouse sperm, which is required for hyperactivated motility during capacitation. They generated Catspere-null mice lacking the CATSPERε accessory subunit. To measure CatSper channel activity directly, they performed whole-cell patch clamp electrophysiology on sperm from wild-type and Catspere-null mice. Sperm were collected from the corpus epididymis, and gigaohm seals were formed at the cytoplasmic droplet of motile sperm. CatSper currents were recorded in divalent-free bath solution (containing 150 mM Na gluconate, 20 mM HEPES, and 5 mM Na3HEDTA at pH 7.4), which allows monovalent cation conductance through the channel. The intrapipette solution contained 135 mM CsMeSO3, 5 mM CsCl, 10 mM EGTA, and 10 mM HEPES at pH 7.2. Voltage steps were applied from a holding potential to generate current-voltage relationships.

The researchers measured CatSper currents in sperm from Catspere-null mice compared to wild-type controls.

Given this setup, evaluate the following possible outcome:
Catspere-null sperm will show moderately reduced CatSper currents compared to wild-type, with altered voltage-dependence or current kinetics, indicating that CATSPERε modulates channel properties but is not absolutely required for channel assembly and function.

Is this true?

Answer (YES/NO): NO